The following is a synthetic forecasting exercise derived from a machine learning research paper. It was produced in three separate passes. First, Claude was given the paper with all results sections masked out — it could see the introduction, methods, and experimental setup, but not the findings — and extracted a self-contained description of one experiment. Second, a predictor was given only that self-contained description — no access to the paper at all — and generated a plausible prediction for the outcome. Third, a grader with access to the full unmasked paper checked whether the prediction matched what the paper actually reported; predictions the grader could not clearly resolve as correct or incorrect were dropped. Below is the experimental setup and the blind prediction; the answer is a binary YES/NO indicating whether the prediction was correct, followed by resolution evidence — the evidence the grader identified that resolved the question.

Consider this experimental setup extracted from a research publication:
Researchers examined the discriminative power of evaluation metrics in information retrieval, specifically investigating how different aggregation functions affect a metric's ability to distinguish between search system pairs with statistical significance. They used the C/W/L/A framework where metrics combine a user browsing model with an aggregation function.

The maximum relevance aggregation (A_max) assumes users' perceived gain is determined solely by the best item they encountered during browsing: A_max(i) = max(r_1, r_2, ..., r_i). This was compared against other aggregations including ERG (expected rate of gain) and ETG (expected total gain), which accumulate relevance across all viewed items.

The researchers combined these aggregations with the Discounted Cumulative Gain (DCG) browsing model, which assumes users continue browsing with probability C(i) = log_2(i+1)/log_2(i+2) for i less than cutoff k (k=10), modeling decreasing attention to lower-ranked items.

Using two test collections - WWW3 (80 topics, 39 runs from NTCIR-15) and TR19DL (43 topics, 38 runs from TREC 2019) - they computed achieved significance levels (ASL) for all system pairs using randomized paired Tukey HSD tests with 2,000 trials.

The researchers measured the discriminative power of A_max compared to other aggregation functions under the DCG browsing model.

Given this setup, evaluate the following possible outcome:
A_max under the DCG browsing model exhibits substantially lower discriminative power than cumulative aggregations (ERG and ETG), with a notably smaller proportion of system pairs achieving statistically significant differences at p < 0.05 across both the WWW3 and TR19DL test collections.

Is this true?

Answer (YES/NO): YES